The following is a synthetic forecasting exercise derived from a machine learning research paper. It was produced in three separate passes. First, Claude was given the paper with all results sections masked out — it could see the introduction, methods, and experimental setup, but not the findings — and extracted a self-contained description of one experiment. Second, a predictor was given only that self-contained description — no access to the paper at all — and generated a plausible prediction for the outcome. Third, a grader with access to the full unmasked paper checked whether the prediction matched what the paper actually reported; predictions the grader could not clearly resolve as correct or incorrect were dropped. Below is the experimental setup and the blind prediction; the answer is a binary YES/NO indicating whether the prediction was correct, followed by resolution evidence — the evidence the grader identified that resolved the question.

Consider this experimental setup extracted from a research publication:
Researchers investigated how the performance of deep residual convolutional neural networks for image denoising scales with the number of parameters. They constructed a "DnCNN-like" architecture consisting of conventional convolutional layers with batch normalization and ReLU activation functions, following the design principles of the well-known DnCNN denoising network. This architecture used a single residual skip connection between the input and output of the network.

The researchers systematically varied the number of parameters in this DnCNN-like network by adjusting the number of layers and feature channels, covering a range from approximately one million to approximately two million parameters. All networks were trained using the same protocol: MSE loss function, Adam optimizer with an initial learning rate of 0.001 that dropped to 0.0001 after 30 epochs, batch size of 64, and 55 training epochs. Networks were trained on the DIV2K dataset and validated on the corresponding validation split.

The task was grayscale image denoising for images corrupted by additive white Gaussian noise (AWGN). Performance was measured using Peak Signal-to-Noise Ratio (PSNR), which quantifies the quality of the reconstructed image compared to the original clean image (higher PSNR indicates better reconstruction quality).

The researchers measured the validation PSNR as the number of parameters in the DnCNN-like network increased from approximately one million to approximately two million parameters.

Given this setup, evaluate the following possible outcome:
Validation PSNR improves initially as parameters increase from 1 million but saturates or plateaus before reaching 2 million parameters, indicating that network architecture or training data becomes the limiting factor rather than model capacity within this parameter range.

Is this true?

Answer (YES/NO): NO